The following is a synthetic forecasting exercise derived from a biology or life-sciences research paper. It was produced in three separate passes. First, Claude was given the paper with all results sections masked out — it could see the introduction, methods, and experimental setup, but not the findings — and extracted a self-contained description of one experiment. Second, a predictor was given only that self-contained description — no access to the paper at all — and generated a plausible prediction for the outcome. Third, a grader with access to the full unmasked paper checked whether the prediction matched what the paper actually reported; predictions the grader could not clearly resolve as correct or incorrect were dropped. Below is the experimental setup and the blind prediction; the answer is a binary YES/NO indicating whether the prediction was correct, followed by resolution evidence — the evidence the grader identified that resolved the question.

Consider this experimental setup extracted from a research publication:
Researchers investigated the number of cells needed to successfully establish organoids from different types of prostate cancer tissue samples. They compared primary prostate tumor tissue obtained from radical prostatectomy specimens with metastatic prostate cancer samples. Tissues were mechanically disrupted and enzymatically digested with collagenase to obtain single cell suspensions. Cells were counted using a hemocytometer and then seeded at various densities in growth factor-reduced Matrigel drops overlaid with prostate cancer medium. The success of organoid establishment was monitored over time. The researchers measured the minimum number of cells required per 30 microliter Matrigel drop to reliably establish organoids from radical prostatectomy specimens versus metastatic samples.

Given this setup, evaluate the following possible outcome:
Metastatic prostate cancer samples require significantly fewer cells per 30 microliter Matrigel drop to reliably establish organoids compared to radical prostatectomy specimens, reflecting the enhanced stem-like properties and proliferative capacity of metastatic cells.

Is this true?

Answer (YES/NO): YES